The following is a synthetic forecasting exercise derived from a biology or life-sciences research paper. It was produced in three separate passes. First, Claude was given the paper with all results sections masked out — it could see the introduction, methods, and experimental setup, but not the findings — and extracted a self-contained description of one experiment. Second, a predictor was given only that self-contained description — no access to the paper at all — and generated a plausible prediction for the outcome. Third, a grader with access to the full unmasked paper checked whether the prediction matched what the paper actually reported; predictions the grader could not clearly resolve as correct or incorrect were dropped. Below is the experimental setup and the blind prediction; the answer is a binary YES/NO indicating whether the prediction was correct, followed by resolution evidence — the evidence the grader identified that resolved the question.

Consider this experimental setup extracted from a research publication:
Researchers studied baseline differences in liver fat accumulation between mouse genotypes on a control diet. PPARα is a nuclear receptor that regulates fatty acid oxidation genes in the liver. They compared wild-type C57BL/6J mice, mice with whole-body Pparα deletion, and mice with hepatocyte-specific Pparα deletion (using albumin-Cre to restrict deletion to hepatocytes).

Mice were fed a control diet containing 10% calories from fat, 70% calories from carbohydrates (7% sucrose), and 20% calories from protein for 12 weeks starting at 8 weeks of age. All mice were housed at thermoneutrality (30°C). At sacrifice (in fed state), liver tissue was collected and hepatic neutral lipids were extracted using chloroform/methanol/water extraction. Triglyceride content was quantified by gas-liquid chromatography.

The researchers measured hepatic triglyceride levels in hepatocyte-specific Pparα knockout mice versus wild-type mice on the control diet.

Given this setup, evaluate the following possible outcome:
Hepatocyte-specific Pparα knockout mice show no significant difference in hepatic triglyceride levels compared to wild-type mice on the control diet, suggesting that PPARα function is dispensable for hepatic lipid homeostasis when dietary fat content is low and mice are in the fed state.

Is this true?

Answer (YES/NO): NO